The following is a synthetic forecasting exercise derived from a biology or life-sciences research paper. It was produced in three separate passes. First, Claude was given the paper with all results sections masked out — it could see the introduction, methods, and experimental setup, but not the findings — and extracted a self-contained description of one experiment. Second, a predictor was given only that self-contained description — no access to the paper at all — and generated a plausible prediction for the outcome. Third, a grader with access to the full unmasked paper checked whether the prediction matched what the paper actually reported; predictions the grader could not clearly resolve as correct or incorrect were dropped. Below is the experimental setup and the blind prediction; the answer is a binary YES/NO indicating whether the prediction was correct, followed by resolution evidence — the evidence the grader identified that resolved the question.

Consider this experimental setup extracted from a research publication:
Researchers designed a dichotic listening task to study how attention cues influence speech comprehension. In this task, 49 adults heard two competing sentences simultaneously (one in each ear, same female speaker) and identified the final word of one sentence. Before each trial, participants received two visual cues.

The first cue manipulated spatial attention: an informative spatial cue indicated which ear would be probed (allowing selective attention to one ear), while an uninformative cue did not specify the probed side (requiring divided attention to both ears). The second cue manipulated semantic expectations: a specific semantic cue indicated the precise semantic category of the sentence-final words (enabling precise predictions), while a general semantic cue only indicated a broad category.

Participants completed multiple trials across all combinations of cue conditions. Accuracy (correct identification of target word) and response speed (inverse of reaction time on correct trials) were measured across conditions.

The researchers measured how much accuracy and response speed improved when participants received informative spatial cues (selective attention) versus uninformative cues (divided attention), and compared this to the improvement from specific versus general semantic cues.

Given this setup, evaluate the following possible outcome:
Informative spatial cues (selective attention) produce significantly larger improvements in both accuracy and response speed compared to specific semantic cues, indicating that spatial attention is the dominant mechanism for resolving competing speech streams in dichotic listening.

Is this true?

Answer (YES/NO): YES